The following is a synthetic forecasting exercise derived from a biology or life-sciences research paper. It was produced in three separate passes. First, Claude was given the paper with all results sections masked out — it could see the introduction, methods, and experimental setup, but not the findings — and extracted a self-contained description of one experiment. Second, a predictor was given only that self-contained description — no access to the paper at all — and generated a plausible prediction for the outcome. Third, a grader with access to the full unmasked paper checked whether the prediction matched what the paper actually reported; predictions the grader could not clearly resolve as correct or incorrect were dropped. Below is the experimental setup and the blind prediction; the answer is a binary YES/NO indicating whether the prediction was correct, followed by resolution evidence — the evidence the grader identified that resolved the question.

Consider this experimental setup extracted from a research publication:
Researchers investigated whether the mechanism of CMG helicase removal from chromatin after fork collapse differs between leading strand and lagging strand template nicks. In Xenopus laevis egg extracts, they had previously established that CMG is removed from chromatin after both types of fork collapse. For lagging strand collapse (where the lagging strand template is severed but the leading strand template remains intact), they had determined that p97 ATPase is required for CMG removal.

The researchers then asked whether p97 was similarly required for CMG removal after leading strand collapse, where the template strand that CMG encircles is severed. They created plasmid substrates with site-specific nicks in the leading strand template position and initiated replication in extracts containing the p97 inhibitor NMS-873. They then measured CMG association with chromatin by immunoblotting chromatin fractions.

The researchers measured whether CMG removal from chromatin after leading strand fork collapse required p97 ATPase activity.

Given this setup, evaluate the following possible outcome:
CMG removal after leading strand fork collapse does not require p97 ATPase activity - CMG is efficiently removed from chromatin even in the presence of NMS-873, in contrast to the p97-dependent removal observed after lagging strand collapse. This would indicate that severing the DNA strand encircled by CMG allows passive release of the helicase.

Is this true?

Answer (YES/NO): YES